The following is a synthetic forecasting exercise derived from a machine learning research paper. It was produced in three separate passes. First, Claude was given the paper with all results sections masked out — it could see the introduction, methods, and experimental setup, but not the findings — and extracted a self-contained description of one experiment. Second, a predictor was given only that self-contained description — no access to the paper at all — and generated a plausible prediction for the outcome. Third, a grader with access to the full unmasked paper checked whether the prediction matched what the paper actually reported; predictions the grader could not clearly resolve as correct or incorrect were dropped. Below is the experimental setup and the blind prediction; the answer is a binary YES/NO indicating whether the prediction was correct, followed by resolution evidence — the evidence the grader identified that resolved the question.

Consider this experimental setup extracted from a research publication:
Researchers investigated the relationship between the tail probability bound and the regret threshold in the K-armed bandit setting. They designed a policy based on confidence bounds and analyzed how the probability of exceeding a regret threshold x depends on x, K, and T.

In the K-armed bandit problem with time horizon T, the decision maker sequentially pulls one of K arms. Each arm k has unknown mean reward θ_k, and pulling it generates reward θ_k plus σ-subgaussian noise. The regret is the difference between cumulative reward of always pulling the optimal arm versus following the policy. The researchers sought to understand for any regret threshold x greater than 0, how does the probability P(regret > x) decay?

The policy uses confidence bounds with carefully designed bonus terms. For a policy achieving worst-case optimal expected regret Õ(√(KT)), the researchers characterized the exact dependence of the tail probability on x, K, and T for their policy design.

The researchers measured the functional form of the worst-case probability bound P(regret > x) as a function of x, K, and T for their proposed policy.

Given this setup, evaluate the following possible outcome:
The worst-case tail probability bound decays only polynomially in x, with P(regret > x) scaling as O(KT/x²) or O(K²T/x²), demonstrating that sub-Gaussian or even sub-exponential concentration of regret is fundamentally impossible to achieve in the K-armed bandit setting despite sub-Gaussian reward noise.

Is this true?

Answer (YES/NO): NO